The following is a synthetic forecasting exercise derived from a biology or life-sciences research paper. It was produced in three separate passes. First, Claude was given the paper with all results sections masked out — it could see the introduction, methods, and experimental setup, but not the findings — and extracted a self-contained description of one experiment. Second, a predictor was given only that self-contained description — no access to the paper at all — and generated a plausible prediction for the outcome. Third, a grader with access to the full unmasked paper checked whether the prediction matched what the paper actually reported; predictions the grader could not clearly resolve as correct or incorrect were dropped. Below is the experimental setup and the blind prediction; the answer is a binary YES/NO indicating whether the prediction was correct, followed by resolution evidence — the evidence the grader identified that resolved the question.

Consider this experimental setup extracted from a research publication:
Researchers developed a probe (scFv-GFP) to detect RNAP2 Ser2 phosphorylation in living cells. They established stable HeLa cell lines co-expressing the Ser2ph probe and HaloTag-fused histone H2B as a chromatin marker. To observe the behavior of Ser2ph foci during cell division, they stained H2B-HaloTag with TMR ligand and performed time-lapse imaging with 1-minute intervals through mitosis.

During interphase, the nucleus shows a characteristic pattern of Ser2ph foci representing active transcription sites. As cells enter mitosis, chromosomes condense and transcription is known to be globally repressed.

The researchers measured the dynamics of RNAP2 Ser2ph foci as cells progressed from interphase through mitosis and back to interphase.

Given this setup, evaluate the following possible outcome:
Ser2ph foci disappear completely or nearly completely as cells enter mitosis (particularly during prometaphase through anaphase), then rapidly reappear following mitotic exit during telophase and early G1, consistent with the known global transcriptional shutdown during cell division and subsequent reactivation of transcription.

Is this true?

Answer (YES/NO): YES